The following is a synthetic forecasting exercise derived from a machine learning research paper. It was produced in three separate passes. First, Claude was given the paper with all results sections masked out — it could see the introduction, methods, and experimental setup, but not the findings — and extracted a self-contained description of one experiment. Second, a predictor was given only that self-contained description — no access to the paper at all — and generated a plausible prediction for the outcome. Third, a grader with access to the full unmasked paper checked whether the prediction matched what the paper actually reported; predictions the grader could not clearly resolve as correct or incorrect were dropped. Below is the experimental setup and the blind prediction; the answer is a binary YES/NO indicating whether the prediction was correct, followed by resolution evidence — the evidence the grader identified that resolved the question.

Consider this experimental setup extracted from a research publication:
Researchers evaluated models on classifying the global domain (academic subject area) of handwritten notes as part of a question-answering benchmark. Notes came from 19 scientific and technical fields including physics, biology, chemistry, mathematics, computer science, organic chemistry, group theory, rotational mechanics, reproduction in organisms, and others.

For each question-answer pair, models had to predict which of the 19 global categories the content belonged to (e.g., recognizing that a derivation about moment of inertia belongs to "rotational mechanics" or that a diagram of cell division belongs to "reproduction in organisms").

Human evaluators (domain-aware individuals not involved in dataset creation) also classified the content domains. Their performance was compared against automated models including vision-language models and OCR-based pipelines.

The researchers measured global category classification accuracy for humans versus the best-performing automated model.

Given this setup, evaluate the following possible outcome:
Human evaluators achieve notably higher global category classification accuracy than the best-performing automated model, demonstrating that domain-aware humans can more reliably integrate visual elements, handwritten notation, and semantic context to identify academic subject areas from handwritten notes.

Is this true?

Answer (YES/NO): YES